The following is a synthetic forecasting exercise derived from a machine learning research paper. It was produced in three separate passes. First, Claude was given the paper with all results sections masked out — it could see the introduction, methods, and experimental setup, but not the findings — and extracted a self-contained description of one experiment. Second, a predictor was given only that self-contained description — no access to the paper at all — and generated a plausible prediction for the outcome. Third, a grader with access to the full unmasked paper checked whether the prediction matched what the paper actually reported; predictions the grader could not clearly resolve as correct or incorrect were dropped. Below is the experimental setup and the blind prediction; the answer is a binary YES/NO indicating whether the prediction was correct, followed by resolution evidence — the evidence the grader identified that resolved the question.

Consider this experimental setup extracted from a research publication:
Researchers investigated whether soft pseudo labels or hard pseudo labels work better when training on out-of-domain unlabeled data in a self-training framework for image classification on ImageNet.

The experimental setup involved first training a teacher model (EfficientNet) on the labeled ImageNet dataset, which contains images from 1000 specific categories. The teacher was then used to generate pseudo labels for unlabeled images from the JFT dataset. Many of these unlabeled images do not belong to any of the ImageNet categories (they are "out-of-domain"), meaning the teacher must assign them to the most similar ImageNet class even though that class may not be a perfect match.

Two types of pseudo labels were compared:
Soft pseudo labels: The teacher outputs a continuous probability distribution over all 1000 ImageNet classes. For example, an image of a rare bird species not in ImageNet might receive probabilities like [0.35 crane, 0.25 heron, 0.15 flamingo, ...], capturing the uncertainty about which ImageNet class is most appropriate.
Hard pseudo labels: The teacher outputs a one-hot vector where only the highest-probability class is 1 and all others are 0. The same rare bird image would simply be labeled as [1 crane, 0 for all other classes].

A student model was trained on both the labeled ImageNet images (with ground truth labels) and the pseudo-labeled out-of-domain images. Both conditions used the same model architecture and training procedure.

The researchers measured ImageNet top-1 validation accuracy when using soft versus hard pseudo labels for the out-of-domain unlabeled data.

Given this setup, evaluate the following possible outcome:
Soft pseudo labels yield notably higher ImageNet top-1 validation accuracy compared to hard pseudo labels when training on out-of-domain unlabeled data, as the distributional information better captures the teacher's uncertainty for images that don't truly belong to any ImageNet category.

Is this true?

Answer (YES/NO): NO